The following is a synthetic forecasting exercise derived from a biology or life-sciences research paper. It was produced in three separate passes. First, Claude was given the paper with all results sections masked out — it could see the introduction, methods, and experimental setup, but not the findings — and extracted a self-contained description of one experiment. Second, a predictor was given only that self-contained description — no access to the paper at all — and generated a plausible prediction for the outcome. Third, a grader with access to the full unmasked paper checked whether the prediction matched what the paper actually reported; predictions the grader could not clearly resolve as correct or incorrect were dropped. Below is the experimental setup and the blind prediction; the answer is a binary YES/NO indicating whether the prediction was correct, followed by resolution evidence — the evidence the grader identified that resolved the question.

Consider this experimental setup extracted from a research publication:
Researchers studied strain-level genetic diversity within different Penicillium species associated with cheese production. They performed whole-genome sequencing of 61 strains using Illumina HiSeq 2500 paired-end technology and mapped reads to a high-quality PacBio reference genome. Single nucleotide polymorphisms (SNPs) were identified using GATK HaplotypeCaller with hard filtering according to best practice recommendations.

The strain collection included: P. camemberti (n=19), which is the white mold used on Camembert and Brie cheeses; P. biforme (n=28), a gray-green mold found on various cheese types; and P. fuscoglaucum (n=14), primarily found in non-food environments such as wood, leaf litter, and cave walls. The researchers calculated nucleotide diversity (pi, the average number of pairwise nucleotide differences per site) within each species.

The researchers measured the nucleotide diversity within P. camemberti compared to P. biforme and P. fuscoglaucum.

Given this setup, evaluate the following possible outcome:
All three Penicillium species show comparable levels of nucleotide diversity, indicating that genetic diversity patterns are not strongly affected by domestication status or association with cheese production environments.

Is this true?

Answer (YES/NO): NO